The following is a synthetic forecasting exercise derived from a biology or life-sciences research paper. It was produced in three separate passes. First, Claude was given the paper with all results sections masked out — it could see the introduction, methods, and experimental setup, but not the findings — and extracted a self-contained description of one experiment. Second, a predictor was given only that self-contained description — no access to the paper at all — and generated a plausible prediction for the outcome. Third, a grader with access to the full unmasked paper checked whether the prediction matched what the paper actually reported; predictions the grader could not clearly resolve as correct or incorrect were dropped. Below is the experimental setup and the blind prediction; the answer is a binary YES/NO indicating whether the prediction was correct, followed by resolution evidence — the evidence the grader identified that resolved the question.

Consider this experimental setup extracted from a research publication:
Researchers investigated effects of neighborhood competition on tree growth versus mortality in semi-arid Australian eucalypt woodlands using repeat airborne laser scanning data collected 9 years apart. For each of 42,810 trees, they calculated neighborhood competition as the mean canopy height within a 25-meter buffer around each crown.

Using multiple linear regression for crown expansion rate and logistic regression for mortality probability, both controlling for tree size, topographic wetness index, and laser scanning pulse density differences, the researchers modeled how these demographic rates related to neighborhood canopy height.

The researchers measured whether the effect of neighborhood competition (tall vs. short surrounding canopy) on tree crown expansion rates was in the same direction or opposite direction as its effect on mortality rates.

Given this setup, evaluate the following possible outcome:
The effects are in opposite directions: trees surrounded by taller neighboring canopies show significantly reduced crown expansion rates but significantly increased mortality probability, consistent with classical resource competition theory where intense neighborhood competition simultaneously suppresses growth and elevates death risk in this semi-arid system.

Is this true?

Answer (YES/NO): NO